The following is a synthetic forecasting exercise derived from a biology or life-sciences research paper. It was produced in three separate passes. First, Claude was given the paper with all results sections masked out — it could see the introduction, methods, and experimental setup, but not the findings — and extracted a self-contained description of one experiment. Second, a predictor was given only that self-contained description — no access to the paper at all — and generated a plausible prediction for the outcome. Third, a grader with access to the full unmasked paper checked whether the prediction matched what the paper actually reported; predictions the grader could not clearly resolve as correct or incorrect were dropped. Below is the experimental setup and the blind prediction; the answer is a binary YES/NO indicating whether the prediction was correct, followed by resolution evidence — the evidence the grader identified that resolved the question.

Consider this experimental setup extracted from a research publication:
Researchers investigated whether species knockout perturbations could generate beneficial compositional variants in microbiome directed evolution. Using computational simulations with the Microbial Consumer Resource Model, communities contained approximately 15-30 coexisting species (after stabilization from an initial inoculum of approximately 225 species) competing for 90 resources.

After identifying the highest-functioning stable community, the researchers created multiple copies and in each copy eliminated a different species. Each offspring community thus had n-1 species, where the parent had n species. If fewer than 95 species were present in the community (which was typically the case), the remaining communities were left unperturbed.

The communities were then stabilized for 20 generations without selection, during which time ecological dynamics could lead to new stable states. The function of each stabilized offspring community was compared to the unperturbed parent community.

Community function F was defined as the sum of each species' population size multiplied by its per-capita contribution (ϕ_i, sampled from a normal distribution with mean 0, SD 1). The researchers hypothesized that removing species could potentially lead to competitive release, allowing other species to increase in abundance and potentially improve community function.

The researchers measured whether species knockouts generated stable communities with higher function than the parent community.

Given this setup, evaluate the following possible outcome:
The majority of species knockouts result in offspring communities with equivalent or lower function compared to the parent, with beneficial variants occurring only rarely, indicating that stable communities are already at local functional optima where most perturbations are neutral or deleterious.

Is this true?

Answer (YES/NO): NO